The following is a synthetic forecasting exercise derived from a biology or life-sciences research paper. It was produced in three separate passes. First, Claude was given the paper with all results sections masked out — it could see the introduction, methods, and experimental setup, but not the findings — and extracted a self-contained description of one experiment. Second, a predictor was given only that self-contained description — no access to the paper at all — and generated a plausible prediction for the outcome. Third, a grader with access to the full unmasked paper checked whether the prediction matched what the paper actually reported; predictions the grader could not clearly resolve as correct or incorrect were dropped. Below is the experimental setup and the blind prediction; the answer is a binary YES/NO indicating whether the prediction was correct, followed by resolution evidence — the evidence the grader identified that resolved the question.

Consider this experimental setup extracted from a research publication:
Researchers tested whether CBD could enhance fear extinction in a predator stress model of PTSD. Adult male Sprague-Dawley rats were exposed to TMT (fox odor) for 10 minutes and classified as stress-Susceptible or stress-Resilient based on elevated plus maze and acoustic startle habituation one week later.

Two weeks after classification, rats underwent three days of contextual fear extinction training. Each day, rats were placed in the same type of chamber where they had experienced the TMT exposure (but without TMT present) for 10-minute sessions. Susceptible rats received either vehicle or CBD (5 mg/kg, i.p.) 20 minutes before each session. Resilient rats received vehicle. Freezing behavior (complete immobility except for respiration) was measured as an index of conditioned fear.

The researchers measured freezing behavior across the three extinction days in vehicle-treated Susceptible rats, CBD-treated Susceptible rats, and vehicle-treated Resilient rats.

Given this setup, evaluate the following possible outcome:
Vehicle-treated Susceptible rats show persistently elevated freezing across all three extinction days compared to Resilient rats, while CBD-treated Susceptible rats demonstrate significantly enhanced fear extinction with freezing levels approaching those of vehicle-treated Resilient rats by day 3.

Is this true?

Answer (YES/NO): NO